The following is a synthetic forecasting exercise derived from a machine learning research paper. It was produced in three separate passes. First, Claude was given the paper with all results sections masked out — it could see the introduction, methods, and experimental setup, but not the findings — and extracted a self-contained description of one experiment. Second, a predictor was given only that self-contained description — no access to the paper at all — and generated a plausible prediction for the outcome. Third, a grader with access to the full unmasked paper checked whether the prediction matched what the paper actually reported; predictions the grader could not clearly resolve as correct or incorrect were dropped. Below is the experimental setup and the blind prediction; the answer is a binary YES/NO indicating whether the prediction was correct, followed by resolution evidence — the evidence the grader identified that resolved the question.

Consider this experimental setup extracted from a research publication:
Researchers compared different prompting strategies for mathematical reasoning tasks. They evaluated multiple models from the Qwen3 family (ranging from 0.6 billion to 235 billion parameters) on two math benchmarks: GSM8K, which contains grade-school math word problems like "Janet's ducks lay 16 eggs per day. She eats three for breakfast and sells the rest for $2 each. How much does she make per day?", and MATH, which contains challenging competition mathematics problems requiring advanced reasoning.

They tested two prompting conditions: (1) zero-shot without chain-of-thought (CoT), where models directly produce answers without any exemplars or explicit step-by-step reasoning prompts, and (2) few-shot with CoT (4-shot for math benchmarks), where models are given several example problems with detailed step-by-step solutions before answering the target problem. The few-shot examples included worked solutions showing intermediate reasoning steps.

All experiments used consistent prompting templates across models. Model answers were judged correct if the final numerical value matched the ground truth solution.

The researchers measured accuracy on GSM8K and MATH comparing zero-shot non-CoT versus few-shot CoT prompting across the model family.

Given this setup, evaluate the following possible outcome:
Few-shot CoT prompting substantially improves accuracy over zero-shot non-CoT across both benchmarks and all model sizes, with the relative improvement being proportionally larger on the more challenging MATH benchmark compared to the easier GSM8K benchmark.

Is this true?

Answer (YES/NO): NO